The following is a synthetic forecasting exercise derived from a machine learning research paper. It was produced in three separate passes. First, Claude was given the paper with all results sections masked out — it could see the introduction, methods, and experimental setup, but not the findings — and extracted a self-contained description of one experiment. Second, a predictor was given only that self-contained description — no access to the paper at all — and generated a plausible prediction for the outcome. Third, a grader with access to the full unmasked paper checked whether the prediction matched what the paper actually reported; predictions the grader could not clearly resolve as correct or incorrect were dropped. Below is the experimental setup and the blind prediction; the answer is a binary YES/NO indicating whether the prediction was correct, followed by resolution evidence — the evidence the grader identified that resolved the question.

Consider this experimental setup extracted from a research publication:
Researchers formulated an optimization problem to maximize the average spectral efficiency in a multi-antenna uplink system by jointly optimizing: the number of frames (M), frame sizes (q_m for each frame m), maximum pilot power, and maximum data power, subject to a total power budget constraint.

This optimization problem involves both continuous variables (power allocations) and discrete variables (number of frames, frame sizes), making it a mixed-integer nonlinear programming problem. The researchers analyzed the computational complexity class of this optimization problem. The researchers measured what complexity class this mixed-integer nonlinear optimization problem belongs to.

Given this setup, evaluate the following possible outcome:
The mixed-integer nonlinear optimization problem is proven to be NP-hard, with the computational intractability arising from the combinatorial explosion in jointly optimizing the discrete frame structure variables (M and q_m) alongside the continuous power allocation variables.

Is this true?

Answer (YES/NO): NO